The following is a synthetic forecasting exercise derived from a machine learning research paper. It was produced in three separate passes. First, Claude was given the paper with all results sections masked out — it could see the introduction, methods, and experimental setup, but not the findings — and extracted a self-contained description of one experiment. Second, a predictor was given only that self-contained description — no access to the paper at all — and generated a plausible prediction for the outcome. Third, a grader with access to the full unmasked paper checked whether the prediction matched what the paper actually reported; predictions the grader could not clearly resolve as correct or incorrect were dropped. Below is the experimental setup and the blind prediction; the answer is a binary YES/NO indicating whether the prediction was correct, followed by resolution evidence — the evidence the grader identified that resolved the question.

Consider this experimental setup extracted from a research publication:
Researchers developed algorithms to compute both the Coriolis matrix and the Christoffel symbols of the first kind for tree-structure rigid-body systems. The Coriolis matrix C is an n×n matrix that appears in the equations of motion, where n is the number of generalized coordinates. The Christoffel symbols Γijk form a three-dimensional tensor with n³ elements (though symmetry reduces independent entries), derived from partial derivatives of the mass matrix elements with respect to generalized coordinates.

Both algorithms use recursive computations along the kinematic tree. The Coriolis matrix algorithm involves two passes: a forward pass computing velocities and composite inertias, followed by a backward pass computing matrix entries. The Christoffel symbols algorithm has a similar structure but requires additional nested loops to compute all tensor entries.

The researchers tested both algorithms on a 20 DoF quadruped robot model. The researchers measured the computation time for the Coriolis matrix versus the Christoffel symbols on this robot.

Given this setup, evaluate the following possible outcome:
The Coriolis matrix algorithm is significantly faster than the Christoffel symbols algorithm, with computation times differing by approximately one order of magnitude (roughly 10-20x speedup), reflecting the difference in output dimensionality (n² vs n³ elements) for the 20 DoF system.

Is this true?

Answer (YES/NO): NO